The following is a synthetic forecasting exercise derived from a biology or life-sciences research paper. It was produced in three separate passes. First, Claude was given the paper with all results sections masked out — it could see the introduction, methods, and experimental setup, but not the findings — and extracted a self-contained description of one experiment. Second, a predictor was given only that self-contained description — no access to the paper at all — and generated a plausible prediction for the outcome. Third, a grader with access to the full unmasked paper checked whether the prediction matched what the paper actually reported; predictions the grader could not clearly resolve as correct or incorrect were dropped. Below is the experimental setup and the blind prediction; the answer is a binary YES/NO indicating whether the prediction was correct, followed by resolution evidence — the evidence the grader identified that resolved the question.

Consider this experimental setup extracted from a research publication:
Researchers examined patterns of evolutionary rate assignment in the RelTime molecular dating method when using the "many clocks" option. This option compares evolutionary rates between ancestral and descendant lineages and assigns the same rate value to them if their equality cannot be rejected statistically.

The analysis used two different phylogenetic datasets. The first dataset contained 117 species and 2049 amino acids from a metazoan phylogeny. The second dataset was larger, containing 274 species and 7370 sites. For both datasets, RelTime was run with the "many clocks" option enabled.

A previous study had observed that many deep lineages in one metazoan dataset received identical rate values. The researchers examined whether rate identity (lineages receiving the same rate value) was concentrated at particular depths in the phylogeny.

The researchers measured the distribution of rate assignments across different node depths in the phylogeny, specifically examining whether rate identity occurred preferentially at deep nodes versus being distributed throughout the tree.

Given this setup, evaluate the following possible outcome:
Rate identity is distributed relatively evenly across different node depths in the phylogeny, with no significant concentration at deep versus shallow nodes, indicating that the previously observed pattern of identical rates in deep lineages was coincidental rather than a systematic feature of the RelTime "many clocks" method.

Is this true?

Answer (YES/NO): YES